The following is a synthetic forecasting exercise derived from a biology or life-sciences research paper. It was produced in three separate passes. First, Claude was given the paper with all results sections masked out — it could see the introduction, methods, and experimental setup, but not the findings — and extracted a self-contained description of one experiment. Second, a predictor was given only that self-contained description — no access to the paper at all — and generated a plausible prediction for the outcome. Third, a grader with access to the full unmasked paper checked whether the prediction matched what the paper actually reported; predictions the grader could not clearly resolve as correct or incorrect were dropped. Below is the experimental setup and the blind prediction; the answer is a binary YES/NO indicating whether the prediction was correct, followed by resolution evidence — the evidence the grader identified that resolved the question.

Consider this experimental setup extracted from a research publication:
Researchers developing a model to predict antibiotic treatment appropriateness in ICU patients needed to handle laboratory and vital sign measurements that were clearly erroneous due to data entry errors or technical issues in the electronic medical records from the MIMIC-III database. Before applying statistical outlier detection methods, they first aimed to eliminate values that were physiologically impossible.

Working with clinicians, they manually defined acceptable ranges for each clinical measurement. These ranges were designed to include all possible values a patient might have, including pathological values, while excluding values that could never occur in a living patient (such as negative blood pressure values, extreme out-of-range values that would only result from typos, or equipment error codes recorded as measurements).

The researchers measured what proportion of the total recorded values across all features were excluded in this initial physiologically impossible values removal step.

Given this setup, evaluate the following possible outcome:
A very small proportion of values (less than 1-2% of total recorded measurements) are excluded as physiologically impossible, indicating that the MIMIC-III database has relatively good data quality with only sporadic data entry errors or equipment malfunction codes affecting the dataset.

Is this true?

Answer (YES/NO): YES